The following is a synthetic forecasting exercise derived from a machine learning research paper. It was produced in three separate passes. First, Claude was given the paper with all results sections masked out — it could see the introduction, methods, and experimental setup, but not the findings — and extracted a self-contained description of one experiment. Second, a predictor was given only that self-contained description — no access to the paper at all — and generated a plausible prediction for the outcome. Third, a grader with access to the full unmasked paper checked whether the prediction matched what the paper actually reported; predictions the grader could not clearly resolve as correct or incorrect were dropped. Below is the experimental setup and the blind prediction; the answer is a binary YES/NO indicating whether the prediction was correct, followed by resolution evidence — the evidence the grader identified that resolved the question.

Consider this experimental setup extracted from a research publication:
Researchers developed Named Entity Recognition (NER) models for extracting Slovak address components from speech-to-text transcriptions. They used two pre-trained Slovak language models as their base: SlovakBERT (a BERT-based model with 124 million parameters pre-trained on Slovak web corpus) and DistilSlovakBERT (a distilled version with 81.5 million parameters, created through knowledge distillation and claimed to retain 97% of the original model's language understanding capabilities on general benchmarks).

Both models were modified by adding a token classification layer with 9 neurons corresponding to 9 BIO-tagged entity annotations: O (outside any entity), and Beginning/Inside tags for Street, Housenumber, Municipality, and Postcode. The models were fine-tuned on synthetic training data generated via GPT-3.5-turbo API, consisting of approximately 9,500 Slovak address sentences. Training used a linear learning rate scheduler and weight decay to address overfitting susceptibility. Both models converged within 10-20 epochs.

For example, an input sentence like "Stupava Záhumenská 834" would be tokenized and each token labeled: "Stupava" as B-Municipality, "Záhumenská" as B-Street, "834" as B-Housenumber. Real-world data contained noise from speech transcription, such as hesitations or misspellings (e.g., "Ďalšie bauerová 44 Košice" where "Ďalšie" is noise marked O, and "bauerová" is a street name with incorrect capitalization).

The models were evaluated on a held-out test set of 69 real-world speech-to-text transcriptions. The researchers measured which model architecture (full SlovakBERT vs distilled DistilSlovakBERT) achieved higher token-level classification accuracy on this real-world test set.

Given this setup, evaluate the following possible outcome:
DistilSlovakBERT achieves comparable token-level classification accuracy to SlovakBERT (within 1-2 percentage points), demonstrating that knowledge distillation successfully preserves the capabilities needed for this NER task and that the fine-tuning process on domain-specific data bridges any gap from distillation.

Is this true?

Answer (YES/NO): NO